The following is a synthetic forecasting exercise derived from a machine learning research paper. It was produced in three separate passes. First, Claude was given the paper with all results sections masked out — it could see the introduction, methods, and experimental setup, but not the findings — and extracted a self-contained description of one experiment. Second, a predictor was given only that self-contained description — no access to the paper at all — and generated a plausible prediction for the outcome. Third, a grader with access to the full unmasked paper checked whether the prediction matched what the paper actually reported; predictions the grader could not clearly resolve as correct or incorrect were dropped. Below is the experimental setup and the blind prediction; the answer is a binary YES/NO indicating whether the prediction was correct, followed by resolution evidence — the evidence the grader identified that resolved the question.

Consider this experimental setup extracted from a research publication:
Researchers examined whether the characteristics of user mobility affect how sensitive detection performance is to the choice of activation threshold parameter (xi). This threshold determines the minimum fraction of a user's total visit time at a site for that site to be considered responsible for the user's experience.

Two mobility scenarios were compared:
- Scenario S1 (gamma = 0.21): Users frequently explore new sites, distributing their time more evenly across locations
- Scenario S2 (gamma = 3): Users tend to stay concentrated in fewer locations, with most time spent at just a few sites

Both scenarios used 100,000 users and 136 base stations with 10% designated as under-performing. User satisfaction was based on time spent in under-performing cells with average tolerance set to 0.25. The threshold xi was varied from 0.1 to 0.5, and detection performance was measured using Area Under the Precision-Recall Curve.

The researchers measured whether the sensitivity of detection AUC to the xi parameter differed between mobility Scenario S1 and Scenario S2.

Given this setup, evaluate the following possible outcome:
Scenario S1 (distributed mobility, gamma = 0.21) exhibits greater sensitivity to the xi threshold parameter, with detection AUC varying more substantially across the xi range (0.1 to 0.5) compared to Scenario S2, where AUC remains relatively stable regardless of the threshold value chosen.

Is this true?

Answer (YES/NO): NO